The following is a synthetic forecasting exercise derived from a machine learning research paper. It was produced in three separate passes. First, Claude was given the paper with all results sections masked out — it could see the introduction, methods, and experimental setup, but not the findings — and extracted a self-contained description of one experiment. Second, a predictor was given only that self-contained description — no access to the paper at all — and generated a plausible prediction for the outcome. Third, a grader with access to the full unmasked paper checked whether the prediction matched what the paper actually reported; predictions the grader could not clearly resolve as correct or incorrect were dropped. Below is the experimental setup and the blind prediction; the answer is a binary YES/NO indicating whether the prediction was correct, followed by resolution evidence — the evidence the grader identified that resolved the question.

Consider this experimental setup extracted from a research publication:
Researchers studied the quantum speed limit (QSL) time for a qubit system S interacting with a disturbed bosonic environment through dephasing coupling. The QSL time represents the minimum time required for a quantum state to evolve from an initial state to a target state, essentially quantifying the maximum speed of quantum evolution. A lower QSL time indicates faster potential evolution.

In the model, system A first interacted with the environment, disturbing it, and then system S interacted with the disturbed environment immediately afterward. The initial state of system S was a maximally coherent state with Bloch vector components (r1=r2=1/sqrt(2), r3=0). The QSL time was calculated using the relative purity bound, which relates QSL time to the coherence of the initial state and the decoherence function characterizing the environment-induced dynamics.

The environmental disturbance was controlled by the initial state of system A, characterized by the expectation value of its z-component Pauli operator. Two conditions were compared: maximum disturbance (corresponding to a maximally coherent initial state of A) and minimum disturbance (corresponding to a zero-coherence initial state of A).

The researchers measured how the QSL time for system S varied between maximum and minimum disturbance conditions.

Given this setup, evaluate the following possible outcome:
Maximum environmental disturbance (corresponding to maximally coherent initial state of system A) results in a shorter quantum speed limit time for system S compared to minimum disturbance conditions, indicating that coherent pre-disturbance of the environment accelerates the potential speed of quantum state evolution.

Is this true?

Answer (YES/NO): YES